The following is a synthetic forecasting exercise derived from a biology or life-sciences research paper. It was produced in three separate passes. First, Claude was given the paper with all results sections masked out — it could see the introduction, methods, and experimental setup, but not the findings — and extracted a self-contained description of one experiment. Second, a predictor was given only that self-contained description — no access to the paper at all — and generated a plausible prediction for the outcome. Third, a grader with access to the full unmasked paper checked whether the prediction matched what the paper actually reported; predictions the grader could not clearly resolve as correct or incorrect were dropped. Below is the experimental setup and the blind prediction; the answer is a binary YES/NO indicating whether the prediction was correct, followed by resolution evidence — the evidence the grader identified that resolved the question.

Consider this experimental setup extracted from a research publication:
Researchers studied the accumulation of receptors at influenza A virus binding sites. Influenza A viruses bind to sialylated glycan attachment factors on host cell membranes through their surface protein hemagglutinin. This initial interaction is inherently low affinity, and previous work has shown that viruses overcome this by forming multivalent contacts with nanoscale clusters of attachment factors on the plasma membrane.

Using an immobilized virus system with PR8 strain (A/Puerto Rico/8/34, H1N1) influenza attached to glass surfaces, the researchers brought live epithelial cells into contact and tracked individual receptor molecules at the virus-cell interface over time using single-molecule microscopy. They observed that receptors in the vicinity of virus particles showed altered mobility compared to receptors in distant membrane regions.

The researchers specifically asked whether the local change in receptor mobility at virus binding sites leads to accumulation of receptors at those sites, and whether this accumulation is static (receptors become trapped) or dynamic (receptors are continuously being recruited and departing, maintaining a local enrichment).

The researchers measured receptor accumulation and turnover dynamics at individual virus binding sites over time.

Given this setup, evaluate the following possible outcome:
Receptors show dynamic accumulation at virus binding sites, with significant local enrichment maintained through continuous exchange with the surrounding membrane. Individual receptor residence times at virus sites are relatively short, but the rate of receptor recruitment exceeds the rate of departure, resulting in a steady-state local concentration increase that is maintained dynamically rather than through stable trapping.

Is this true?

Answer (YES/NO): YES